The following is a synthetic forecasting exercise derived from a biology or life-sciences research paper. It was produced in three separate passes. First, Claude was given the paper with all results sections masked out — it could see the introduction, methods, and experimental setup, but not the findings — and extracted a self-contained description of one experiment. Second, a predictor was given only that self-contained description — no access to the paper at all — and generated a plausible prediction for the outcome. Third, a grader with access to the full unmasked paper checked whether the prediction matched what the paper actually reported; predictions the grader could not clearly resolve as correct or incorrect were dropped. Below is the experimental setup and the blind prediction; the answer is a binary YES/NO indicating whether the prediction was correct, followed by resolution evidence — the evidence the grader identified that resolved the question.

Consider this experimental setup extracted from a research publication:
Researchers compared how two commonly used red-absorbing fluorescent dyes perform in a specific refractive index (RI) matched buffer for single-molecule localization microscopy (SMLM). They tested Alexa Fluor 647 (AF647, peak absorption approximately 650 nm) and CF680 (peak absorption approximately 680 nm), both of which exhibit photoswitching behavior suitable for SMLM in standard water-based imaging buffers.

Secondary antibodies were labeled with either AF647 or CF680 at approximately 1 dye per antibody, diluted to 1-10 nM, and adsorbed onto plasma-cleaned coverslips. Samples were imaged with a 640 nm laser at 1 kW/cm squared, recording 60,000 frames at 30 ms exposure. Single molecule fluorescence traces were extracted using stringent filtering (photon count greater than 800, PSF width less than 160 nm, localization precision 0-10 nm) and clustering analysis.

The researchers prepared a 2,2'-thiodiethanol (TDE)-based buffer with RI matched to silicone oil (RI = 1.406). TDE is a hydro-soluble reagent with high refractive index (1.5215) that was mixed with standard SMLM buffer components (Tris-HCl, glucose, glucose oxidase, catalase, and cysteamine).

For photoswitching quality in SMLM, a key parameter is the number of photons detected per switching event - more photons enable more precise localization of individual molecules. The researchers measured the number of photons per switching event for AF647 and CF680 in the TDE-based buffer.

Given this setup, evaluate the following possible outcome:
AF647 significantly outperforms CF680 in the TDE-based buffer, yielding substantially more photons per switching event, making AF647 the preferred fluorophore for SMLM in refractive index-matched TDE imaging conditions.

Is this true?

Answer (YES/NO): NO